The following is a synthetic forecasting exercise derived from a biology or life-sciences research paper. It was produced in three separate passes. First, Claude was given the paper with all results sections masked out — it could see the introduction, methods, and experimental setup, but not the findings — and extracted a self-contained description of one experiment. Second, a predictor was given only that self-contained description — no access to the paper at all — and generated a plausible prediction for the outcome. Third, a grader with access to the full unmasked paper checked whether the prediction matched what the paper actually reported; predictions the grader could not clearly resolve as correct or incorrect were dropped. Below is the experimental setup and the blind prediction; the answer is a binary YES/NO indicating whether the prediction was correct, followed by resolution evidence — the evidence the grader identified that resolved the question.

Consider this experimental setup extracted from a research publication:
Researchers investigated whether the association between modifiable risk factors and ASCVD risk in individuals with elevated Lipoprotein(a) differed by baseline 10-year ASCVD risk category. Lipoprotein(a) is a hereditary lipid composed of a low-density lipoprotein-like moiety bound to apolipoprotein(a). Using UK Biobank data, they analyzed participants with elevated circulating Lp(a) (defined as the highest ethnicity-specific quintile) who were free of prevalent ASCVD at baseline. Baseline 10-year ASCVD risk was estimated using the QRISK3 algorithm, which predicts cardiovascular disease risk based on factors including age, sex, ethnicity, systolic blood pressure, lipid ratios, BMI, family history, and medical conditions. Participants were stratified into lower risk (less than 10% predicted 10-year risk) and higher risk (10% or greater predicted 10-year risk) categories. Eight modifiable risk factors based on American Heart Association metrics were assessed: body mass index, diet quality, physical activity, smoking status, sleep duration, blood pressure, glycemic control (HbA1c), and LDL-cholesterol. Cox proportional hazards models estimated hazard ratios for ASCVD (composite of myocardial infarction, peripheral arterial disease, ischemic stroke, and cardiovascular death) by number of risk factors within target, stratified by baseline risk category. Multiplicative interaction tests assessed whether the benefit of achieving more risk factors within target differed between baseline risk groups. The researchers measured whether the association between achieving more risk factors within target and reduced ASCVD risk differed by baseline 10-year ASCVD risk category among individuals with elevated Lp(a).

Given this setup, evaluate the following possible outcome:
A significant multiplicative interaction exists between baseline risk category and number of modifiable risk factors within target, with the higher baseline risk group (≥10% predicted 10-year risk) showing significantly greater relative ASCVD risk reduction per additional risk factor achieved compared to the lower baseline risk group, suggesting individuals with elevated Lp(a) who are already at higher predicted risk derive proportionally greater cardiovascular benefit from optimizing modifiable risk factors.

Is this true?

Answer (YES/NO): NO